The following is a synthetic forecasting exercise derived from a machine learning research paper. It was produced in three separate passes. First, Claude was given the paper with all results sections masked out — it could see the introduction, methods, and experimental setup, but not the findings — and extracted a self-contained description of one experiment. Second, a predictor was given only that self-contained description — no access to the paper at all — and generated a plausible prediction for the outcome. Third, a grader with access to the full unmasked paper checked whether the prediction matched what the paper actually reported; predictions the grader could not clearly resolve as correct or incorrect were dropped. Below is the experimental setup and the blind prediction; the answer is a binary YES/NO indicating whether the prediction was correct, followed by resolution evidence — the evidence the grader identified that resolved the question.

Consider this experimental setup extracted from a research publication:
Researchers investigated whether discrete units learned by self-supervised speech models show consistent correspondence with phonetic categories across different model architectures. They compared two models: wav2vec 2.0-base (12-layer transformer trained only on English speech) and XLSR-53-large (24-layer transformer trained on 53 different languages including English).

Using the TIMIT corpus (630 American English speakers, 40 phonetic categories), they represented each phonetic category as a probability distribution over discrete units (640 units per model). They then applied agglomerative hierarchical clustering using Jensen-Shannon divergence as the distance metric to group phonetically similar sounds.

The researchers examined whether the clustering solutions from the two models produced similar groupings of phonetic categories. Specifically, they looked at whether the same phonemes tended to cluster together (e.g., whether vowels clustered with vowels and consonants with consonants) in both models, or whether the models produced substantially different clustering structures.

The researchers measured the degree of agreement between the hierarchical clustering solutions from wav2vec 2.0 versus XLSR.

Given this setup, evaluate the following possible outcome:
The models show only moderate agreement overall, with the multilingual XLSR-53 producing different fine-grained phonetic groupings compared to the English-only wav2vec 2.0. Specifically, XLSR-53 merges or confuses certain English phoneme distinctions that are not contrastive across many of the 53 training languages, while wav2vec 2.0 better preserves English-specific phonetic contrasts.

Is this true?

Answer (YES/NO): NO